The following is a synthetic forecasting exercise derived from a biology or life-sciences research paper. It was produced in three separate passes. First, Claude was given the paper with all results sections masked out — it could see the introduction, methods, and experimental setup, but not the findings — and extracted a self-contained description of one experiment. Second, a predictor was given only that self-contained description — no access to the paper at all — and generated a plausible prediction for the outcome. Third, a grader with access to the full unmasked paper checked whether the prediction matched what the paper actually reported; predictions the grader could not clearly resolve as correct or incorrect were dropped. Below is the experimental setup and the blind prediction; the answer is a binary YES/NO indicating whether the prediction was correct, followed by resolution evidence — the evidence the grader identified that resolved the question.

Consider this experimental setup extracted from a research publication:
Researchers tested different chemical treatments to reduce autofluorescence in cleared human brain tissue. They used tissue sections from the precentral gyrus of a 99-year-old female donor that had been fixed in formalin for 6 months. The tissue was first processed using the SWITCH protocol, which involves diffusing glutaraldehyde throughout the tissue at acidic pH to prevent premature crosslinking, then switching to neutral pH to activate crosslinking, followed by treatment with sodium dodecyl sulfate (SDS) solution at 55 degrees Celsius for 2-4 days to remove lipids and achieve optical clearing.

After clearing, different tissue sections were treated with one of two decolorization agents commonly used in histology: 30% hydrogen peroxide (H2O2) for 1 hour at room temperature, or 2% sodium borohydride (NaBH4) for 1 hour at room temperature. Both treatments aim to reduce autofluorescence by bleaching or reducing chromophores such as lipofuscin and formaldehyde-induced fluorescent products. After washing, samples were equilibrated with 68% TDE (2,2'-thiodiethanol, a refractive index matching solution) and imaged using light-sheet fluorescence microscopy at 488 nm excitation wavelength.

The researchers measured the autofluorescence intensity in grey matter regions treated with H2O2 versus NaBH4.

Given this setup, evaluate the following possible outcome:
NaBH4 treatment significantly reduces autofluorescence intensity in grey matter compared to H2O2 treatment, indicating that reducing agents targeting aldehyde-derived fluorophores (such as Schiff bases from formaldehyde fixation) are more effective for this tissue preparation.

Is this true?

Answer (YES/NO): YES